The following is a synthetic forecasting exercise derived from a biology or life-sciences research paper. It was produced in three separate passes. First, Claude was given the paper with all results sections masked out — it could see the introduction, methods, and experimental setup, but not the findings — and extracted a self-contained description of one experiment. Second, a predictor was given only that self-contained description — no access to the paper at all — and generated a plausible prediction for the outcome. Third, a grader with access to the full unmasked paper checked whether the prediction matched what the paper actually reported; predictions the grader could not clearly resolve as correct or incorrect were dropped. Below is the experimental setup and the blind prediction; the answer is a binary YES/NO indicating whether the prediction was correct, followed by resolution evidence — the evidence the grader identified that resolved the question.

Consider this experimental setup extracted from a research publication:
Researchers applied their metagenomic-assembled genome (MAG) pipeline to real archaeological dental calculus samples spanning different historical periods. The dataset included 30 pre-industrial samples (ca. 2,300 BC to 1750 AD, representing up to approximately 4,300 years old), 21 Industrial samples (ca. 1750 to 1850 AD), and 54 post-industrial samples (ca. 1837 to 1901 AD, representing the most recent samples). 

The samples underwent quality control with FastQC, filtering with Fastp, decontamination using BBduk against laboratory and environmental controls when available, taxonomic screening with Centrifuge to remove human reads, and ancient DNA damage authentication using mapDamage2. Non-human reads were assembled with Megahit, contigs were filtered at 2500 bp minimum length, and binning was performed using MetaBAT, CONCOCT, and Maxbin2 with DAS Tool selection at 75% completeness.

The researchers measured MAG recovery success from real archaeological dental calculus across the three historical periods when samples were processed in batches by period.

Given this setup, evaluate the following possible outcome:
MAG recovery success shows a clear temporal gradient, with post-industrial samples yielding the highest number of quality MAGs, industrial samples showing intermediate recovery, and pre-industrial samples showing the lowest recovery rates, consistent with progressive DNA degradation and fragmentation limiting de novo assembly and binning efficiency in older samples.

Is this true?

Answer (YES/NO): NO